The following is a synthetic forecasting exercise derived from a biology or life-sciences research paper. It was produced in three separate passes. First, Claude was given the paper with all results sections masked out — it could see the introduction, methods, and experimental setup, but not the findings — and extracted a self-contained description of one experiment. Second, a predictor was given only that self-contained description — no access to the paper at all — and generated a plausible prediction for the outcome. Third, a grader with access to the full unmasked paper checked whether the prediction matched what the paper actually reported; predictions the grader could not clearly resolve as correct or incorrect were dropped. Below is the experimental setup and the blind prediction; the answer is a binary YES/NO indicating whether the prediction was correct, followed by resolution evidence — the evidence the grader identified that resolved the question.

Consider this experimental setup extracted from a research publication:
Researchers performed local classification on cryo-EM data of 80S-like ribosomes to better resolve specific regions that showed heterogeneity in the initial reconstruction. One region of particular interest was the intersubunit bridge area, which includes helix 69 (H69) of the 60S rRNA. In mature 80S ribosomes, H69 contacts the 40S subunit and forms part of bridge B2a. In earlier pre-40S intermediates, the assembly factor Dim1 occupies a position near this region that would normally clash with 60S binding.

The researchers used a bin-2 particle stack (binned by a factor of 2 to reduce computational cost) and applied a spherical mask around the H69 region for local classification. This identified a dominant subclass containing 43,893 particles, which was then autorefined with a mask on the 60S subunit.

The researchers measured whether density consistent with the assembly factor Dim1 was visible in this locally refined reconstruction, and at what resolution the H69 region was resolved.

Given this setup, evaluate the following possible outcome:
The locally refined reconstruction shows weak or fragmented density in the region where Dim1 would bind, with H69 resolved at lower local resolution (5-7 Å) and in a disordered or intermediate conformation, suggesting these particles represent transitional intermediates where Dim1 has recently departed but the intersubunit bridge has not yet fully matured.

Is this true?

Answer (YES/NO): NO